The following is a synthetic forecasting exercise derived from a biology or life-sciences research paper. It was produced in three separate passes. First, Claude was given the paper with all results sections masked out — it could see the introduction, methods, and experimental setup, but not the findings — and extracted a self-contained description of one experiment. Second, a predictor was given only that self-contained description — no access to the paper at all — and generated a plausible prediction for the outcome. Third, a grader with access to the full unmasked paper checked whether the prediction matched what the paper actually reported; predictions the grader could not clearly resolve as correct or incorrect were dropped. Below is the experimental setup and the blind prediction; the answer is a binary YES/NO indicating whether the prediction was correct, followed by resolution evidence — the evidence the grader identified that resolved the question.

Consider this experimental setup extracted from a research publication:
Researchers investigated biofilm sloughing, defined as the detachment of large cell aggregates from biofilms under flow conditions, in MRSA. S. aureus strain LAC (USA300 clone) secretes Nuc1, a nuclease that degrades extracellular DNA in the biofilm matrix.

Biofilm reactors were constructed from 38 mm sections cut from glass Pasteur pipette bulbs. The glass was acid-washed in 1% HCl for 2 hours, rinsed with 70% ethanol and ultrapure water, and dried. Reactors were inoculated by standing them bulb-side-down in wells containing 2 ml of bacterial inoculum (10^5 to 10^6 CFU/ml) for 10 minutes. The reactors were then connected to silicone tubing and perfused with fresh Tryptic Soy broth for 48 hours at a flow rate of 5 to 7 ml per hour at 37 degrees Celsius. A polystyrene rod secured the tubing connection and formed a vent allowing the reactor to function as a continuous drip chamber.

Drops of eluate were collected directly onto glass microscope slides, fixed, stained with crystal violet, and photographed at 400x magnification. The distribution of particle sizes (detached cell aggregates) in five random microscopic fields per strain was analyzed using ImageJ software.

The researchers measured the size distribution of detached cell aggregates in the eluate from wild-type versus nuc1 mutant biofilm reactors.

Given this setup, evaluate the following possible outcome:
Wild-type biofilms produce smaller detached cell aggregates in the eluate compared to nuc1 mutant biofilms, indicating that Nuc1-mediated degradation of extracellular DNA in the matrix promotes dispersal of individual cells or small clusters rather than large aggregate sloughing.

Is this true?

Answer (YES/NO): YES